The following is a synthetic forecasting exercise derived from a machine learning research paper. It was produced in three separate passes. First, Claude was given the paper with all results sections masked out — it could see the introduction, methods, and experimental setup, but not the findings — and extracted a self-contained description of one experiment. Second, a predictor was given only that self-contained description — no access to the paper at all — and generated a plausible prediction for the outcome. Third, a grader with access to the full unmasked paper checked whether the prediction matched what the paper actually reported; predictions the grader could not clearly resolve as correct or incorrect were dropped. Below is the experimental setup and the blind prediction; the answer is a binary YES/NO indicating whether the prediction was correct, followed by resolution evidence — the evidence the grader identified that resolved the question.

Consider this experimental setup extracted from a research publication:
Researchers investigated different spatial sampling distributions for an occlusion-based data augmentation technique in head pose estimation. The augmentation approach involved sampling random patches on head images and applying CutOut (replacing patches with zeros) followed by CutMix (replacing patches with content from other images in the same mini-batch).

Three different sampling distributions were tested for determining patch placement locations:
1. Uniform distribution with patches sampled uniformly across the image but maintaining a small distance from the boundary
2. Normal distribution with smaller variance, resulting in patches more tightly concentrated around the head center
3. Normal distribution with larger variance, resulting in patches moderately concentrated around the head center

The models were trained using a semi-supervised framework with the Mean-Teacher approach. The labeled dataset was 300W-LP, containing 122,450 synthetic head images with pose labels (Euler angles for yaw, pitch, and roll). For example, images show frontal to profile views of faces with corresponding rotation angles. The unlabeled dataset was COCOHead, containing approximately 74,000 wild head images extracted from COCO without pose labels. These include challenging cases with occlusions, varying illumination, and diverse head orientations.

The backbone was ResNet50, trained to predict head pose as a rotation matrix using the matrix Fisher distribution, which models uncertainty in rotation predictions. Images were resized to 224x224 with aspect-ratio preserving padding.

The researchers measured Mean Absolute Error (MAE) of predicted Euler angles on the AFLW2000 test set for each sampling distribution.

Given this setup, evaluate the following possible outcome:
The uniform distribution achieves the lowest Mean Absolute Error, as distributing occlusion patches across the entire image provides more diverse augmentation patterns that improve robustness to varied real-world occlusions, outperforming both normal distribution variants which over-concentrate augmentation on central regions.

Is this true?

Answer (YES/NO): NO